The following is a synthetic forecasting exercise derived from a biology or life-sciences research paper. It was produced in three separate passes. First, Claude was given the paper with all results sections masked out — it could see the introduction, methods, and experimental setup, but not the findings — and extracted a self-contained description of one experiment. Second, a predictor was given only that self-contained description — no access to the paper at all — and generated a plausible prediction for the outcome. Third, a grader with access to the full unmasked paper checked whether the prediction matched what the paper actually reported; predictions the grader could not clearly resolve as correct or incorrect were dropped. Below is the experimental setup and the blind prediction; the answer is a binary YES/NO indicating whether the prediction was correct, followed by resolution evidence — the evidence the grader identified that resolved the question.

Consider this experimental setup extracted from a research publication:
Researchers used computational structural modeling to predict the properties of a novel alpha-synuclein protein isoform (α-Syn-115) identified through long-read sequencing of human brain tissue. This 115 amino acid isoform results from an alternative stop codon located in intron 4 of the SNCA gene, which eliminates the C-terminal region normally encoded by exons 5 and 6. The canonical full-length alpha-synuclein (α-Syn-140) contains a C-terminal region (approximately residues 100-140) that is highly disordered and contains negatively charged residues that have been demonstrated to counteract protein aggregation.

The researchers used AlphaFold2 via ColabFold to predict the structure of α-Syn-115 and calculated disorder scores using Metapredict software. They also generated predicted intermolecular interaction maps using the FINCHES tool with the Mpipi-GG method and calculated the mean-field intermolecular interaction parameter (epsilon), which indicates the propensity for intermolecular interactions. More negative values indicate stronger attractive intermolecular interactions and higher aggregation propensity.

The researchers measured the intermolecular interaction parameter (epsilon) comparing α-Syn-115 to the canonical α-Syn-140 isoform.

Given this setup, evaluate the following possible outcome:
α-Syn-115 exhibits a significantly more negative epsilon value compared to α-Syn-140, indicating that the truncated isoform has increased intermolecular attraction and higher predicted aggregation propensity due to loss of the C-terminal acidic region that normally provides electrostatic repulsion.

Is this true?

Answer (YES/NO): NO